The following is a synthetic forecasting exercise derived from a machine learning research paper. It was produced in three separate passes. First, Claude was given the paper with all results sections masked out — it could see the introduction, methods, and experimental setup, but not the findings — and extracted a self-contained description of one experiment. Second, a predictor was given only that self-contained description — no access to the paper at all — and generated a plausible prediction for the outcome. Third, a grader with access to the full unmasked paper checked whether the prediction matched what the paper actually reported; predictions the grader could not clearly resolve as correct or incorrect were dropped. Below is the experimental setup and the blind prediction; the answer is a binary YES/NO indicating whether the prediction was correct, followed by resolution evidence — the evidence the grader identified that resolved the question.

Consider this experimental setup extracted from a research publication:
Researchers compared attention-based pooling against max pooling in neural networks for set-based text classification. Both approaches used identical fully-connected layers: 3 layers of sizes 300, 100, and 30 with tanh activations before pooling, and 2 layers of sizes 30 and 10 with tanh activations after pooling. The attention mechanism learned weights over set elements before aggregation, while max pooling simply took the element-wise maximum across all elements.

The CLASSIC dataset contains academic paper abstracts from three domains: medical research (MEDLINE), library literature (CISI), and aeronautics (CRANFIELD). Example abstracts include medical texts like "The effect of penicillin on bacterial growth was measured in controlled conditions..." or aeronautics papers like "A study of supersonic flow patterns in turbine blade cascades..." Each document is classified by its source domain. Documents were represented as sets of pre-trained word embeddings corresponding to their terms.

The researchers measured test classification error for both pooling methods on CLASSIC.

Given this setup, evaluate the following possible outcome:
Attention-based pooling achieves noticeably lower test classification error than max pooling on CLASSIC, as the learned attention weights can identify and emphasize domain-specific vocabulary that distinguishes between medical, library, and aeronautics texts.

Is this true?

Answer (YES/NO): NO